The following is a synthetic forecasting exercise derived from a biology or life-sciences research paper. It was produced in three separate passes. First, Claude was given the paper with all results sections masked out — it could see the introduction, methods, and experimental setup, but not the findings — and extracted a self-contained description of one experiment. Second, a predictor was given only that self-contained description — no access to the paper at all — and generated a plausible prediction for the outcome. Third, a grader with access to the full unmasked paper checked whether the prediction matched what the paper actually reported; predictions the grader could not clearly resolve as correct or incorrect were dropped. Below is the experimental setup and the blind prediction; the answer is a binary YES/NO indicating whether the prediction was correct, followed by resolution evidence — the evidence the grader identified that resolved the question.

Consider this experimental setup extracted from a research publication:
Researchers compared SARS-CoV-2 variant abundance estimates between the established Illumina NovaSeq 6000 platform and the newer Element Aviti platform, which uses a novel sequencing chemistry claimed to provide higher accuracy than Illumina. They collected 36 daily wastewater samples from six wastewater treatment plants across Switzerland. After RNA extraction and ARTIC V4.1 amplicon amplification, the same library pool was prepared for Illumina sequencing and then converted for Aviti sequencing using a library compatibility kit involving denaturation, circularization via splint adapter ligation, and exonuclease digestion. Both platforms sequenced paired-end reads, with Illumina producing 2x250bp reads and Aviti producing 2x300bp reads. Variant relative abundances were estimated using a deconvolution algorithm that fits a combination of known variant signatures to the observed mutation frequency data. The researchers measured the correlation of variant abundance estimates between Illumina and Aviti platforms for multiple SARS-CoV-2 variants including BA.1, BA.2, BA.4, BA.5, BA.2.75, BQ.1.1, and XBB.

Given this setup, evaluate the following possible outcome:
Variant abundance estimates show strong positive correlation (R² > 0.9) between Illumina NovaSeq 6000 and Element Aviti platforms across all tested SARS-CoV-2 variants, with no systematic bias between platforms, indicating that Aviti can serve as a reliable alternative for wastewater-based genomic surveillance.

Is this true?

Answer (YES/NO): YES